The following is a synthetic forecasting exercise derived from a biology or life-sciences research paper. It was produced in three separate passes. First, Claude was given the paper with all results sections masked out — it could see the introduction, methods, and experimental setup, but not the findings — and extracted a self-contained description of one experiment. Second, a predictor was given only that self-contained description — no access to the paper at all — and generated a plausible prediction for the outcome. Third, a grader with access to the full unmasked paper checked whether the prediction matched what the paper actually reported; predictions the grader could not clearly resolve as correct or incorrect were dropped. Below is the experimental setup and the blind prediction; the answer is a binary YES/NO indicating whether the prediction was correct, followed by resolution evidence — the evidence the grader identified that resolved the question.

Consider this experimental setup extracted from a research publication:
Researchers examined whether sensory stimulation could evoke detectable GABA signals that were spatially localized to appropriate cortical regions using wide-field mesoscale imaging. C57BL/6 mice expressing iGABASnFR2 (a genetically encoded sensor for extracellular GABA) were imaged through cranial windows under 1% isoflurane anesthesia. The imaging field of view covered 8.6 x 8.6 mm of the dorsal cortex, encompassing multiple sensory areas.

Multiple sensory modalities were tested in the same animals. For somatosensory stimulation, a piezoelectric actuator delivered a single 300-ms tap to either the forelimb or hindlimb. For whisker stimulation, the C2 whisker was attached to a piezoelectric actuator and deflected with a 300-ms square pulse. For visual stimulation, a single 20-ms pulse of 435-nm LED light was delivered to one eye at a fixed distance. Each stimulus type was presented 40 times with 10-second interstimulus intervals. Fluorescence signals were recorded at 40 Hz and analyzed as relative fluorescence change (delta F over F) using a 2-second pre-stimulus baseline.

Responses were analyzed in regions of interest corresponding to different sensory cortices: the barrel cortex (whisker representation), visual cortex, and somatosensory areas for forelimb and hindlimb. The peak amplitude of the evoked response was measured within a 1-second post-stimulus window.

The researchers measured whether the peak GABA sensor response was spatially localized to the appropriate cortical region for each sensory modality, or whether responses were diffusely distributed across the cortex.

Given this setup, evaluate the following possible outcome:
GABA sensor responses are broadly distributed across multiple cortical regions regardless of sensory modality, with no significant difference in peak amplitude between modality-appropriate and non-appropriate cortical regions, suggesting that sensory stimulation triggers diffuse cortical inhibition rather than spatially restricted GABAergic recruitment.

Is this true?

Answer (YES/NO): NO